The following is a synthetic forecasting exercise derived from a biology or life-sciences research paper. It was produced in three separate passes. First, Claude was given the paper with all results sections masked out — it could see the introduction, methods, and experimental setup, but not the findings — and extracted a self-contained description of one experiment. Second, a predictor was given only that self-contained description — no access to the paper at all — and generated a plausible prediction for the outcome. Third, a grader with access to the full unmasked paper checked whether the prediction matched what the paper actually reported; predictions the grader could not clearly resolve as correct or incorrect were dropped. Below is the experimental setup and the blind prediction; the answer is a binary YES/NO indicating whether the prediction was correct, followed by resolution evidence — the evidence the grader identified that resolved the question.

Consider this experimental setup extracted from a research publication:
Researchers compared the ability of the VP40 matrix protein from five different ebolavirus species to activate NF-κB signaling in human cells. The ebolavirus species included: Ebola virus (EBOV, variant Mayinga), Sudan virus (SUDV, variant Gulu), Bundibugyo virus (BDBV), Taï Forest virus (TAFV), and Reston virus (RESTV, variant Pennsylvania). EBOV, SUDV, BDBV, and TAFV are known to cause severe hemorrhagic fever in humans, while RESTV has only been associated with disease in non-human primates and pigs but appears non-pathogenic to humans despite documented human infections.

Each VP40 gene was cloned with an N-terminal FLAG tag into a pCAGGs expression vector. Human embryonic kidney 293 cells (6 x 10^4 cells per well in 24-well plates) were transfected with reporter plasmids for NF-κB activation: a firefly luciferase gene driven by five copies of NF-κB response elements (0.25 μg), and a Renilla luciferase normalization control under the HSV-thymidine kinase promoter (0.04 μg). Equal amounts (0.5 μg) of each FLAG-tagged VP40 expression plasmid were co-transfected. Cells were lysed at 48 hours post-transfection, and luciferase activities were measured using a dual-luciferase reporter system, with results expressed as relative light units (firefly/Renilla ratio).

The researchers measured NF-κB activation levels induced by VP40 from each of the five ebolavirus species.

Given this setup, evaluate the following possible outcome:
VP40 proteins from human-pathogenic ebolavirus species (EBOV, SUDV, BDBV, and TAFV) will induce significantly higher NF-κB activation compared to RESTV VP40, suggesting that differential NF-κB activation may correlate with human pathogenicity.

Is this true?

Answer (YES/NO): NO